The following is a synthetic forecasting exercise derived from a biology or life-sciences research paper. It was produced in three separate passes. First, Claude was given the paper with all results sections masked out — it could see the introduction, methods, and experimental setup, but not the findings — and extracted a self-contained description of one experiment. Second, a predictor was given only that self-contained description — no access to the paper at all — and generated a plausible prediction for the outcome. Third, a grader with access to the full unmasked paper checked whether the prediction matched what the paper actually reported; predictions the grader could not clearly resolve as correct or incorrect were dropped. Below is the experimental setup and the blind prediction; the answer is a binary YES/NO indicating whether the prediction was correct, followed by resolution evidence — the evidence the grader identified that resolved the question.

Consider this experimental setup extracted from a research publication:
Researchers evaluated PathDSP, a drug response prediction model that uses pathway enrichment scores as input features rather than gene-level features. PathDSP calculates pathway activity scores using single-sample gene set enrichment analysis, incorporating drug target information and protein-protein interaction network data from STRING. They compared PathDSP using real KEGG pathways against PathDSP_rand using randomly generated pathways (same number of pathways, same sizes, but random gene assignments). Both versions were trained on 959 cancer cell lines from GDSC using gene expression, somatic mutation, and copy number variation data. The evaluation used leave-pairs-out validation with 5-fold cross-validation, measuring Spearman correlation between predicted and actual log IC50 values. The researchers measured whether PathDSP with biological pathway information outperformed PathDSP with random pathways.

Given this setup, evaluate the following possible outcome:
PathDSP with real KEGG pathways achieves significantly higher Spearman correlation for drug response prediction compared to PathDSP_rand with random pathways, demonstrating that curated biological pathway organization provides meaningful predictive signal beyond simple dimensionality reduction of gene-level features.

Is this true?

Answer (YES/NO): NO